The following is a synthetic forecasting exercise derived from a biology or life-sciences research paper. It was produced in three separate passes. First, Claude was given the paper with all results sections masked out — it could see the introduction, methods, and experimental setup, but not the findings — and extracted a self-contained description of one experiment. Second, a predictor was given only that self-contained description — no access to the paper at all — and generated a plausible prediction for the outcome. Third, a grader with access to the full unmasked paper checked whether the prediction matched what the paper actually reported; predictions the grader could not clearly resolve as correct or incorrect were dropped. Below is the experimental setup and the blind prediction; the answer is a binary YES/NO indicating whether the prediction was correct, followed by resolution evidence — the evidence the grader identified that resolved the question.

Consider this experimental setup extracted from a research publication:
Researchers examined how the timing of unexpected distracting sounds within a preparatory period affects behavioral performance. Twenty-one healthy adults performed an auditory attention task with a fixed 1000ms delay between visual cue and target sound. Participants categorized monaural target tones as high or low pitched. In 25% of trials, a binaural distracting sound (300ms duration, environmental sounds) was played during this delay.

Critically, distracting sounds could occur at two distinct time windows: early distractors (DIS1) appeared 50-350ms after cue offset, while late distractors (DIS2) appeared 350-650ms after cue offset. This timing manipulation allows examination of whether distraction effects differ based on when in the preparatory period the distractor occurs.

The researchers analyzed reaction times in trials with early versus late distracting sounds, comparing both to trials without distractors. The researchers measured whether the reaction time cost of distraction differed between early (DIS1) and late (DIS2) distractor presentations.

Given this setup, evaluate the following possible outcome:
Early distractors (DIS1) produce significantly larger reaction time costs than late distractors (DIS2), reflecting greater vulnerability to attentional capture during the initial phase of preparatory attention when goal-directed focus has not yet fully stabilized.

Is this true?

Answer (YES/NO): NO